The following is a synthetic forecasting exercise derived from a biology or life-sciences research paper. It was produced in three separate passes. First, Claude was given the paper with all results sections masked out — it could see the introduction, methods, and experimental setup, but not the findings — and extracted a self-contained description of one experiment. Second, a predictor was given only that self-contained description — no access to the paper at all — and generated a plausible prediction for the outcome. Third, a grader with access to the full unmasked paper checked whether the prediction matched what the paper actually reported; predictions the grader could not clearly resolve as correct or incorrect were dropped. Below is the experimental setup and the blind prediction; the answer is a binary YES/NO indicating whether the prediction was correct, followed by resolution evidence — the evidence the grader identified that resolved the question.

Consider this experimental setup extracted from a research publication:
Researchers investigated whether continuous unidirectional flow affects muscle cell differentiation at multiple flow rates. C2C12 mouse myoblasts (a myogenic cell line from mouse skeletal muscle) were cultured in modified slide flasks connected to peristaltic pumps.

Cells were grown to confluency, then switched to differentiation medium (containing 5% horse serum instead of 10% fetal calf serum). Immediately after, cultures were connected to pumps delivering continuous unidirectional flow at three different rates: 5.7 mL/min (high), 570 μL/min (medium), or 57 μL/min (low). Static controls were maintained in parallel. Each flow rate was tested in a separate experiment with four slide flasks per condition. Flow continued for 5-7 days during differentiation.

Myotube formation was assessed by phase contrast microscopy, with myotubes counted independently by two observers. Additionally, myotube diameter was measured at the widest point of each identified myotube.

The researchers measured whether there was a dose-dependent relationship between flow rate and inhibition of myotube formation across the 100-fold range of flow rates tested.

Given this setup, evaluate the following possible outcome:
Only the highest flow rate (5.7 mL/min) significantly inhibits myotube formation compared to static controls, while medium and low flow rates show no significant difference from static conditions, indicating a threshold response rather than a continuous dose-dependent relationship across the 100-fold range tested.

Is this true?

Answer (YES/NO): NO